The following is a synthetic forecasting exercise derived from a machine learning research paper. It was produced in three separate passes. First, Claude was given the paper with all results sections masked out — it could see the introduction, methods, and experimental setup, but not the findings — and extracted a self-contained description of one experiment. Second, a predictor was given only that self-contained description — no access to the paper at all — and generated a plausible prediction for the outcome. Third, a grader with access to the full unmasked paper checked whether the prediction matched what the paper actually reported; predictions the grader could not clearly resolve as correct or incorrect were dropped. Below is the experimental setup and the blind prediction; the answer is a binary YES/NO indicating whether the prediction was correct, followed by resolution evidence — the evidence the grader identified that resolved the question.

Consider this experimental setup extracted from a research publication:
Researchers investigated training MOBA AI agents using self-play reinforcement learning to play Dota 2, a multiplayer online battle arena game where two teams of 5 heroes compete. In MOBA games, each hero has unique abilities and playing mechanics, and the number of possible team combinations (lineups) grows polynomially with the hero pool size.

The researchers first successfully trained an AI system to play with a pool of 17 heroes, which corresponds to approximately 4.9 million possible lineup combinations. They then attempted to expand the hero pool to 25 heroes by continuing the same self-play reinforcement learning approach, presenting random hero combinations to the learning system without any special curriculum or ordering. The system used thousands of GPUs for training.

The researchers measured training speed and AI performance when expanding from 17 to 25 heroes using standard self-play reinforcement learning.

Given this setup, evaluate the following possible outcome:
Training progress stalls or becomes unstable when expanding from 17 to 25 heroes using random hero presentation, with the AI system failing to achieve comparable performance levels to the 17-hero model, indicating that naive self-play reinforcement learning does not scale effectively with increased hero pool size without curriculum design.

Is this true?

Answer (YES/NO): YES